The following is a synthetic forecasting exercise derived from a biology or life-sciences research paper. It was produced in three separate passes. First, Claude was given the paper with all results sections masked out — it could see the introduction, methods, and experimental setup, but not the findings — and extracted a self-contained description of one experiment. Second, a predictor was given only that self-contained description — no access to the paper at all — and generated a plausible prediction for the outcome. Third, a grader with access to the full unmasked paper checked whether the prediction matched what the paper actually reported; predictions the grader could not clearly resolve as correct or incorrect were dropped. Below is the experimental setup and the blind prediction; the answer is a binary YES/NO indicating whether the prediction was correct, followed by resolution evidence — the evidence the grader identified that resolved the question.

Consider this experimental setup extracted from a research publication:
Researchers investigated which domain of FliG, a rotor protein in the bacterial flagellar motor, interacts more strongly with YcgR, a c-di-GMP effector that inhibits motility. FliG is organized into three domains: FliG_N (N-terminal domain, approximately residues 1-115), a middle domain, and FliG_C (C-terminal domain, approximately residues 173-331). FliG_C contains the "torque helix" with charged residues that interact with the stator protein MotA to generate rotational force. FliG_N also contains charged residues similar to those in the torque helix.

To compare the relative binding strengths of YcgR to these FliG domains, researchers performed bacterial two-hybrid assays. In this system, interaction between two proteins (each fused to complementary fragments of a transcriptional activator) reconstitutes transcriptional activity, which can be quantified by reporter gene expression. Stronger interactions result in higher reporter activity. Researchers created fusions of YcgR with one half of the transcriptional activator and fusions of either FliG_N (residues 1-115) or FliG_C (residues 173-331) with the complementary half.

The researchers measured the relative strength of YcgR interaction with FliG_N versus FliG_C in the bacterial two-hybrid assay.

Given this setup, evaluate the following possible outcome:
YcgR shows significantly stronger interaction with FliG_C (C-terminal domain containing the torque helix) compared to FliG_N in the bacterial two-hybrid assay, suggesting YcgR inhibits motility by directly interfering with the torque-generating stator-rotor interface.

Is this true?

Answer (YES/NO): NO